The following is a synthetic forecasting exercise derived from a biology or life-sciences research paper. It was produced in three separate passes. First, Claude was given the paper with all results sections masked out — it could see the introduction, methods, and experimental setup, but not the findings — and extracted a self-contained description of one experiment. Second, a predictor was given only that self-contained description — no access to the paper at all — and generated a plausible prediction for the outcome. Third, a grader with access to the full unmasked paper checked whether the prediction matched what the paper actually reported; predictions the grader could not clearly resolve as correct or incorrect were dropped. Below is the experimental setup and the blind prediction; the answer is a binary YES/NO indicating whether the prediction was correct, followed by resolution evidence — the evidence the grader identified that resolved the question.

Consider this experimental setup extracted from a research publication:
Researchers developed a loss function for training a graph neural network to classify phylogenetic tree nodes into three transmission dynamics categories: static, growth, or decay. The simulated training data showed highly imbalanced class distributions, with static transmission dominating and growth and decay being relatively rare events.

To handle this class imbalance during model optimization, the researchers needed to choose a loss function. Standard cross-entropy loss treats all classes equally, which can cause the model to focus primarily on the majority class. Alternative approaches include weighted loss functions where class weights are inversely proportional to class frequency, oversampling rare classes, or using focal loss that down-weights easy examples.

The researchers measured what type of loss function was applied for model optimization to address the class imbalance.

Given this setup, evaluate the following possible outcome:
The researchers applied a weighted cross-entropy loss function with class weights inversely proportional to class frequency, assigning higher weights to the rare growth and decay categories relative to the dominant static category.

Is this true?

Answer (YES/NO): YES